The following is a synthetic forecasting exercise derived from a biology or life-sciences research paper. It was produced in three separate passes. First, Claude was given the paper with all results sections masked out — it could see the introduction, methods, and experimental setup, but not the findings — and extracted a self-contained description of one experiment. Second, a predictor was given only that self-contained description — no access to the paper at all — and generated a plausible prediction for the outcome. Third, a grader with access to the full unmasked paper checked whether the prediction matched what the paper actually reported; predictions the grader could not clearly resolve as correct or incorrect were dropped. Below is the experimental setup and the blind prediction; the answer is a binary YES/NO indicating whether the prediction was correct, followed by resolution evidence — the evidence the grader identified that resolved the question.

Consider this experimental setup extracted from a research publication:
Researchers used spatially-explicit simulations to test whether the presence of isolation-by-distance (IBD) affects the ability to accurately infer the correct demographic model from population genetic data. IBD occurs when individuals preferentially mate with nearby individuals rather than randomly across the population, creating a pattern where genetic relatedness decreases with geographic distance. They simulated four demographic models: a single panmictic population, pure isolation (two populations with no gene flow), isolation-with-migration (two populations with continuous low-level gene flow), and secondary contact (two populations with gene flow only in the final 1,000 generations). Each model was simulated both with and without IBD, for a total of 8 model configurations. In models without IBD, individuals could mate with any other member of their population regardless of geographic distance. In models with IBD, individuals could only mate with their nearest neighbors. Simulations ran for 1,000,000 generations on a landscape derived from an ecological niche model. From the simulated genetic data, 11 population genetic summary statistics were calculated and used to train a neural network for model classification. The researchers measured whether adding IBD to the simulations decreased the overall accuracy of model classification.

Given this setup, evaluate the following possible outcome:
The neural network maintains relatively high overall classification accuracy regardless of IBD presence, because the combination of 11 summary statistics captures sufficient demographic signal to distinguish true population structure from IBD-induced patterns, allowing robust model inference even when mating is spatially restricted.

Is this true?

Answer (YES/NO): NO